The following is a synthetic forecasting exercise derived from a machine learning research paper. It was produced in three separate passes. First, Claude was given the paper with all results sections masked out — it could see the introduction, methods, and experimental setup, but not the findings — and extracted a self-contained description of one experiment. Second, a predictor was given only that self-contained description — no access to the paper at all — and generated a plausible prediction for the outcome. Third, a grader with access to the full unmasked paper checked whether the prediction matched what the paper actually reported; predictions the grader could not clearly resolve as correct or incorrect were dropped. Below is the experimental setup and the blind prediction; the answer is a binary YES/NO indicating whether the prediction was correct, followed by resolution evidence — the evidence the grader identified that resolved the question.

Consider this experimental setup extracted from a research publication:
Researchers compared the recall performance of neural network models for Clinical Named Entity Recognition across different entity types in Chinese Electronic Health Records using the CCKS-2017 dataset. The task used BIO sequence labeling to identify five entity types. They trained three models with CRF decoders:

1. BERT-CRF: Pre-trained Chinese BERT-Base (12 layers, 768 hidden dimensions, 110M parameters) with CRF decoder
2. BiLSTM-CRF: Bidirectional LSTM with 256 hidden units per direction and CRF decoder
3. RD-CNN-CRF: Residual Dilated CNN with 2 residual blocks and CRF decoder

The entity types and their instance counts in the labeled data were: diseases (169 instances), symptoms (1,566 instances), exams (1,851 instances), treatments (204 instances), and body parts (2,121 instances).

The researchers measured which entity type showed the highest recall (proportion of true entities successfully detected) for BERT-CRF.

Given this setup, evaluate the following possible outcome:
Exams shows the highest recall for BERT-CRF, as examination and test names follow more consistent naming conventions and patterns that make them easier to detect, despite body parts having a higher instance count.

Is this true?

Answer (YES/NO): NO